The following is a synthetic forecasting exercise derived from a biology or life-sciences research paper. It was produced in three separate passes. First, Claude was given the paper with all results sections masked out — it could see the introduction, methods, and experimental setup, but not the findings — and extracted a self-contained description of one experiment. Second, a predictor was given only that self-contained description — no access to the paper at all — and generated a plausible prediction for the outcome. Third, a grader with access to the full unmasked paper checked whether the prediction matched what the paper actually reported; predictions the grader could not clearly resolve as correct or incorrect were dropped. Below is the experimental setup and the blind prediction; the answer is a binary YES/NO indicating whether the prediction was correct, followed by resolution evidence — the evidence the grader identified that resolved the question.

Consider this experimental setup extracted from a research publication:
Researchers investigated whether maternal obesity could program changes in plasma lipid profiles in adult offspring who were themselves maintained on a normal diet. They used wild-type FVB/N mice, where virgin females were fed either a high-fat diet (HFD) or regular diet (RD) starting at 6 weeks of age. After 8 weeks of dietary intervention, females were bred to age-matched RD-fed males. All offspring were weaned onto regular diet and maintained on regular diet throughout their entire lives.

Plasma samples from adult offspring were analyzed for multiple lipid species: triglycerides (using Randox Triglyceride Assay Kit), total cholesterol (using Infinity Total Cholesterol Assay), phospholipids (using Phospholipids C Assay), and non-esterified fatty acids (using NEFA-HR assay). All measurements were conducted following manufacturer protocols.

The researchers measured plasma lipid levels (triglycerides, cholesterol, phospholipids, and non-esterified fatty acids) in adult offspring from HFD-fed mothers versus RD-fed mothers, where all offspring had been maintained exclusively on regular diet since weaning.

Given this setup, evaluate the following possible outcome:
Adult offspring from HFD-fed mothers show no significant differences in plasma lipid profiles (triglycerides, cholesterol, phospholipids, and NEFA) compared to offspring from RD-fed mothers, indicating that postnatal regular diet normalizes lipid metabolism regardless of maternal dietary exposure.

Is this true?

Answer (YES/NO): NO